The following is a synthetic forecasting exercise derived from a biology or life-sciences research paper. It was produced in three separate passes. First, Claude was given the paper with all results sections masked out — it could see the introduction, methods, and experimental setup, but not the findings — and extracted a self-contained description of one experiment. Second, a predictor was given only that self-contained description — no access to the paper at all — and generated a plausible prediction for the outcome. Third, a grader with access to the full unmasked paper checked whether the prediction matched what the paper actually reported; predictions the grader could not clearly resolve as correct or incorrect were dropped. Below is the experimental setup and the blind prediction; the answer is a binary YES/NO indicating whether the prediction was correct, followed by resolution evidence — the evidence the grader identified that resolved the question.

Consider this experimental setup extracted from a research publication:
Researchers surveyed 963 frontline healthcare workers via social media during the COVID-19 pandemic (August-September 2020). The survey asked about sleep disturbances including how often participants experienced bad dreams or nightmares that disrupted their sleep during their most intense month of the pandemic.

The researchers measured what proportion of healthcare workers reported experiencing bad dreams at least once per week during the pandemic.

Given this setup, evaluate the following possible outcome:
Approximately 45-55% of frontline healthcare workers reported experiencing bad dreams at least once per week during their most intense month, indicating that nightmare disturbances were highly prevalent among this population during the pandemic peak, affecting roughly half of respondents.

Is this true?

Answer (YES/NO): YES